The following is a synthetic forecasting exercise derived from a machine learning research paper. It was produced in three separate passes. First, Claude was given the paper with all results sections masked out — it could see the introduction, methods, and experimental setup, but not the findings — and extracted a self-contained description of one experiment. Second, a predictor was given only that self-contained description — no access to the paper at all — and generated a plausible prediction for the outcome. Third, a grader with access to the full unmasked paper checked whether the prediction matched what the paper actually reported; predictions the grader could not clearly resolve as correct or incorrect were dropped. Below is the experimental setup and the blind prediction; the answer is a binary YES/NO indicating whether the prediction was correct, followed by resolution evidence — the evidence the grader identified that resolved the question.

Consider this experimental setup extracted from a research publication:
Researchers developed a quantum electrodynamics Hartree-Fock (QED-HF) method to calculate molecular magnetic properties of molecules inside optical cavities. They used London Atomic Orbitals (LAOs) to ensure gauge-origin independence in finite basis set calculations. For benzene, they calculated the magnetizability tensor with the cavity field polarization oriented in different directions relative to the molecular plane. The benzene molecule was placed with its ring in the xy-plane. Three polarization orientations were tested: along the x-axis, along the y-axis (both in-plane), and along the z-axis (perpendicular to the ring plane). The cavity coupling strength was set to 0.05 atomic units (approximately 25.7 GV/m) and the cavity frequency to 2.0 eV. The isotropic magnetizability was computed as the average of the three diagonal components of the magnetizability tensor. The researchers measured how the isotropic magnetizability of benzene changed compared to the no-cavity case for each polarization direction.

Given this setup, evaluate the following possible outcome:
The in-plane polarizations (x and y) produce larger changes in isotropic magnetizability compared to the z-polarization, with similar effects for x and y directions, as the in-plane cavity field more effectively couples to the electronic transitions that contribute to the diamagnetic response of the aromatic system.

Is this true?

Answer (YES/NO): NO